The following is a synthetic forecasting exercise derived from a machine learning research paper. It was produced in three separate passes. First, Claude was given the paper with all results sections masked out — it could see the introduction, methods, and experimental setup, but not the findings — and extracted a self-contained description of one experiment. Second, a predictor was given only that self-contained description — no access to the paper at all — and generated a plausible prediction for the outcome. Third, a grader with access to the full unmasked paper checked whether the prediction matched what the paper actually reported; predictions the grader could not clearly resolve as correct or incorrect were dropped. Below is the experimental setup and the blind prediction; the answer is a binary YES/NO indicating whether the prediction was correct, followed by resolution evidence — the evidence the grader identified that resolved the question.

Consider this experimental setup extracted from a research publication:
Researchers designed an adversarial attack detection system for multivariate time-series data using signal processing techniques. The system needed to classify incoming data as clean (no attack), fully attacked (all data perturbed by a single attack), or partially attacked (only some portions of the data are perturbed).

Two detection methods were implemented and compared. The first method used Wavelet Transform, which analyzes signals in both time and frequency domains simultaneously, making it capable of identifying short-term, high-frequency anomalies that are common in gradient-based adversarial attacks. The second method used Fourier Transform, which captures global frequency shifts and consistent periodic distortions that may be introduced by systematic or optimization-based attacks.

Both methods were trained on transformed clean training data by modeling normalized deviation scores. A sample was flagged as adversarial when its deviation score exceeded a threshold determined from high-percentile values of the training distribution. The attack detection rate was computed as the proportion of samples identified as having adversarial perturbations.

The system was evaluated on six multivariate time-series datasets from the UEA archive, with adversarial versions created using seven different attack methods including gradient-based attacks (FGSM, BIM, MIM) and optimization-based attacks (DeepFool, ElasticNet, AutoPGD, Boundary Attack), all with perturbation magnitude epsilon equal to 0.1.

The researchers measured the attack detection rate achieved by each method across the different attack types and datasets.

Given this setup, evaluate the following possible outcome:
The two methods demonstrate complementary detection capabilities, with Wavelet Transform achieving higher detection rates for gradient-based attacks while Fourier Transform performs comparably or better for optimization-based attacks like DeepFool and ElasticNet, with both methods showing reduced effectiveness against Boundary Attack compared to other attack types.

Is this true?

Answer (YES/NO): NO